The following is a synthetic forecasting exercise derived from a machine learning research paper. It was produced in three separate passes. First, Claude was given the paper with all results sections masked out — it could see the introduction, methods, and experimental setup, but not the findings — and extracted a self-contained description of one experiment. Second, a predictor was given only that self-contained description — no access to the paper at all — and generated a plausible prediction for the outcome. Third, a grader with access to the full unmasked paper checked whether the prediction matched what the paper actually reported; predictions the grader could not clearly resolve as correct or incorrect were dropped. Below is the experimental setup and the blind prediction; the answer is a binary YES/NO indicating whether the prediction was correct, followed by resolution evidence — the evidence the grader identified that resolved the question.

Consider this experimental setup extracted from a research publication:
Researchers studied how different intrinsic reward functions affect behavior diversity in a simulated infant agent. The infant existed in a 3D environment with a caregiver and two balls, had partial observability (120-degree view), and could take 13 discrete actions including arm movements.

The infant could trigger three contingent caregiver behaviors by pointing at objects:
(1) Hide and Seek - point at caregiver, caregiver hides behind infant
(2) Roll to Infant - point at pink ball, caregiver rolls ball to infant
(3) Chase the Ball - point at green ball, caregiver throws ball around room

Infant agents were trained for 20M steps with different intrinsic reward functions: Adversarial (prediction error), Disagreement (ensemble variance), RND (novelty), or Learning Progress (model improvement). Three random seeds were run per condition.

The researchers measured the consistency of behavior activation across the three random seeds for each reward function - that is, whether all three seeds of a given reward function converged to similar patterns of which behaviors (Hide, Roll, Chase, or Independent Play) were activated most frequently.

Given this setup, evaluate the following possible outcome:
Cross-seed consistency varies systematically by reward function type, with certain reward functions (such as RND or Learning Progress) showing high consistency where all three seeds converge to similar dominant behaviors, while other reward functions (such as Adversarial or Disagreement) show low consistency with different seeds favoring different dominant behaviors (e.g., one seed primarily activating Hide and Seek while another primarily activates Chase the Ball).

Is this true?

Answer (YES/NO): NO